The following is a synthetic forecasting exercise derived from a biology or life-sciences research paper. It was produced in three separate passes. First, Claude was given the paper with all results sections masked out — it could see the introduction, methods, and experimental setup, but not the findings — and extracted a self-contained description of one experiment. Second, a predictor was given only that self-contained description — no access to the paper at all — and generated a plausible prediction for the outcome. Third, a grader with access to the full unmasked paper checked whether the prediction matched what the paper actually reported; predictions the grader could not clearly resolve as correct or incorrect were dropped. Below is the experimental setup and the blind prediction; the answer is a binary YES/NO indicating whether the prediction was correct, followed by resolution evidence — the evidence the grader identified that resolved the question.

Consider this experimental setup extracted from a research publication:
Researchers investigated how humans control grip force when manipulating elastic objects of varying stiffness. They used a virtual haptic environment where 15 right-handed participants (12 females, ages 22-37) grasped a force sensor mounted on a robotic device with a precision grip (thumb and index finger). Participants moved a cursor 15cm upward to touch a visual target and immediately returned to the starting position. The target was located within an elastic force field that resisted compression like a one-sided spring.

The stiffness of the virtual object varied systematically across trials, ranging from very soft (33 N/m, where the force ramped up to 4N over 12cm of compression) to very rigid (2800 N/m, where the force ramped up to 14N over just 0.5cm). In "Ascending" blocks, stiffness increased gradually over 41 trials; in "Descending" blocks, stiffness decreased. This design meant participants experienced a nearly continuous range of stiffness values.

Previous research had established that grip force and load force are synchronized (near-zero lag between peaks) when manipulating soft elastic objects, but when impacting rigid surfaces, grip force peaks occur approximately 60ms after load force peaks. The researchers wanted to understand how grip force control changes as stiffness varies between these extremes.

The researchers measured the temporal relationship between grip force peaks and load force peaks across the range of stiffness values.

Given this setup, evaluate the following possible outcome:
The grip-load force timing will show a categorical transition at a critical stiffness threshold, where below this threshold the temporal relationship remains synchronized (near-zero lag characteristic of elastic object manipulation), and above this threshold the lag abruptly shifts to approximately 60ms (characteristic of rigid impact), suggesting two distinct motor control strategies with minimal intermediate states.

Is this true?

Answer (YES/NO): NO